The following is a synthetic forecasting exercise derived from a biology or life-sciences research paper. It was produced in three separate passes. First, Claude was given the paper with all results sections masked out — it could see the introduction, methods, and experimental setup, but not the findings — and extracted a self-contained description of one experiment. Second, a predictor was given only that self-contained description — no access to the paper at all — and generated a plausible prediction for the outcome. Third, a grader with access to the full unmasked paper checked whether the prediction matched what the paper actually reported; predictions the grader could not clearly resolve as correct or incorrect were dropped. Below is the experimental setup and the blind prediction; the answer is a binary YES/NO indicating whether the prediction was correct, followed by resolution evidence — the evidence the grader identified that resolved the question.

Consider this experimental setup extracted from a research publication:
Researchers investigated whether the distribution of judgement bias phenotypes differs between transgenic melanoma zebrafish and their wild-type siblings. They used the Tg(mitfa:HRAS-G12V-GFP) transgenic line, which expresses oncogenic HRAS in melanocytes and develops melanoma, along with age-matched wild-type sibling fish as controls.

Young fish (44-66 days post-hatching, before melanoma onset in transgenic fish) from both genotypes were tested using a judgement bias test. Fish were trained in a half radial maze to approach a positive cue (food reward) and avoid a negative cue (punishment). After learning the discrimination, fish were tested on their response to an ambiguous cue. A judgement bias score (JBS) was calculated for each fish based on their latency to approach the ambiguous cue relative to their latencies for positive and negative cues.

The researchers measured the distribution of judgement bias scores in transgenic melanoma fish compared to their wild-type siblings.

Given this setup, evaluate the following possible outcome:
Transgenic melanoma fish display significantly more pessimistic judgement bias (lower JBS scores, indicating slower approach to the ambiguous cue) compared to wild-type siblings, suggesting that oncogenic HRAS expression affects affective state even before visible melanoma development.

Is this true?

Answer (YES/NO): NO